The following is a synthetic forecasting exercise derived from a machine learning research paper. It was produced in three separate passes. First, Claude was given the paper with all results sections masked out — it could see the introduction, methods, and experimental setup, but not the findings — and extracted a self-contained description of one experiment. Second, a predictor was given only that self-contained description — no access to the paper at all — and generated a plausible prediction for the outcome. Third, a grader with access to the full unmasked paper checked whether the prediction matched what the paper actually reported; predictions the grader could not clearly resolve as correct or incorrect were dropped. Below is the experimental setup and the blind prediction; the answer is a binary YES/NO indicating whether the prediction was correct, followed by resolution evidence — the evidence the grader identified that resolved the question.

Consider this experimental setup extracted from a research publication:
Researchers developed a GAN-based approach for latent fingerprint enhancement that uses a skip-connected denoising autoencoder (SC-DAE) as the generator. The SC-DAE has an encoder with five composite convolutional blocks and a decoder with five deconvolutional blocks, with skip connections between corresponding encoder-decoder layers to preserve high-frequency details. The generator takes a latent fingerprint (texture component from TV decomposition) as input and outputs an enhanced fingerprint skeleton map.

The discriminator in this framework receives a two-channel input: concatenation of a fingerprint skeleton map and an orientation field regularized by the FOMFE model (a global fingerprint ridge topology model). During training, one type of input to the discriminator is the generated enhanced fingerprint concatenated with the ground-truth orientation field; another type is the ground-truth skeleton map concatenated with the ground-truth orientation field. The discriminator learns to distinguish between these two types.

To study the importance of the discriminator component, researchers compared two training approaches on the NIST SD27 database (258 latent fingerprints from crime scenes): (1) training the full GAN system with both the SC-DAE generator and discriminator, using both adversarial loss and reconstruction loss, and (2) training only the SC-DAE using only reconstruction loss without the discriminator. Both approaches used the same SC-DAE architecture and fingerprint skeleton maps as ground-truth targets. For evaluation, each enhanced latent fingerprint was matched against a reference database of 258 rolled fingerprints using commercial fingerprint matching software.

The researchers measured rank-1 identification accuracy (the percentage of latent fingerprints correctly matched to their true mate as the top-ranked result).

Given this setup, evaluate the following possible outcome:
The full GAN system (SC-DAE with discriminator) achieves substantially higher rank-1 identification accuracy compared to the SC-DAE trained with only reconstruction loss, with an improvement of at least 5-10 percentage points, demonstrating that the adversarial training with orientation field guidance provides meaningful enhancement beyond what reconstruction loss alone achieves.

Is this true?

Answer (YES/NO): YES